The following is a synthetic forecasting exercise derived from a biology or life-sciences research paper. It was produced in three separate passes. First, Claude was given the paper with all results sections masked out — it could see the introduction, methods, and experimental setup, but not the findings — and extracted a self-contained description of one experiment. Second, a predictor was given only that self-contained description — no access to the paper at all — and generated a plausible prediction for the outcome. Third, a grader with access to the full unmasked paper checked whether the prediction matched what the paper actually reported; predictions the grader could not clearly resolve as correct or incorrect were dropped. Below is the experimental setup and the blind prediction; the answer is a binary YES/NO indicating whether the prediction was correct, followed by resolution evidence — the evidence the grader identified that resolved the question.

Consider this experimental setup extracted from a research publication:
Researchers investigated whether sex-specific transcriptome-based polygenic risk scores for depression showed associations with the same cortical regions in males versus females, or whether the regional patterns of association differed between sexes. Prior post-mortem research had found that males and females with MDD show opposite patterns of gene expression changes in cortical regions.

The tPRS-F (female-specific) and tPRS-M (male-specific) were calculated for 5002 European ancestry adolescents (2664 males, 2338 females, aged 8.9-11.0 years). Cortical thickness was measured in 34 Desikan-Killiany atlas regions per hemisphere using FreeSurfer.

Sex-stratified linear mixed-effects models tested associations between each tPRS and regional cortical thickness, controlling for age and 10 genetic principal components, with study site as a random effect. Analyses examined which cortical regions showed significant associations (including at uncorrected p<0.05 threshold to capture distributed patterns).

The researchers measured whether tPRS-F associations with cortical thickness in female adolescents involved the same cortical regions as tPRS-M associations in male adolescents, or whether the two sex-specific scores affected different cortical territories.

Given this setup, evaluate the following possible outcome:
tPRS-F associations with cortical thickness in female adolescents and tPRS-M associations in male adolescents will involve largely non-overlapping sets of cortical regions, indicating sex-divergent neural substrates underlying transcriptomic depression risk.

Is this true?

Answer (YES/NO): YES